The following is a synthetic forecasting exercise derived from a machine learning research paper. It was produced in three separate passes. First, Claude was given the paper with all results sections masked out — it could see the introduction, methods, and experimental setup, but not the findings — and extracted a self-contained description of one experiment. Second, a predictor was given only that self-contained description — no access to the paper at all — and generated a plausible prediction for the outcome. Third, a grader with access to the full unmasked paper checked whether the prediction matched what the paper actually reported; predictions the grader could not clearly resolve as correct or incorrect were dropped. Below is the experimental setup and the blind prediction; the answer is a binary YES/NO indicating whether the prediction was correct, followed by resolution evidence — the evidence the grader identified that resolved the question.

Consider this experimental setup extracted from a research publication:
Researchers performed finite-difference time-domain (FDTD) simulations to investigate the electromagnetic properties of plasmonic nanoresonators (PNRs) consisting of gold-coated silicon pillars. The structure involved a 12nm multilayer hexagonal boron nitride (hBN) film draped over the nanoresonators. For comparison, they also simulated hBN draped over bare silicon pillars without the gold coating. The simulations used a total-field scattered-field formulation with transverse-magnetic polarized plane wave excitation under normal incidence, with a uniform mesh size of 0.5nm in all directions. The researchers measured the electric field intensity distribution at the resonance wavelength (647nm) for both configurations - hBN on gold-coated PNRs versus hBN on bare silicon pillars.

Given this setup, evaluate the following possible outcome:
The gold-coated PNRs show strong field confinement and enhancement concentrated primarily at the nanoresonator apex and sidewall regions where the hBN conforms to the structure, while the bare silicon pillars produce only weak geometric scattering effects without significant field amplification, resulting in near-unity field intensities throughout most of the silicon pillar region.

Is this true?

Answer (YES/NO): NO